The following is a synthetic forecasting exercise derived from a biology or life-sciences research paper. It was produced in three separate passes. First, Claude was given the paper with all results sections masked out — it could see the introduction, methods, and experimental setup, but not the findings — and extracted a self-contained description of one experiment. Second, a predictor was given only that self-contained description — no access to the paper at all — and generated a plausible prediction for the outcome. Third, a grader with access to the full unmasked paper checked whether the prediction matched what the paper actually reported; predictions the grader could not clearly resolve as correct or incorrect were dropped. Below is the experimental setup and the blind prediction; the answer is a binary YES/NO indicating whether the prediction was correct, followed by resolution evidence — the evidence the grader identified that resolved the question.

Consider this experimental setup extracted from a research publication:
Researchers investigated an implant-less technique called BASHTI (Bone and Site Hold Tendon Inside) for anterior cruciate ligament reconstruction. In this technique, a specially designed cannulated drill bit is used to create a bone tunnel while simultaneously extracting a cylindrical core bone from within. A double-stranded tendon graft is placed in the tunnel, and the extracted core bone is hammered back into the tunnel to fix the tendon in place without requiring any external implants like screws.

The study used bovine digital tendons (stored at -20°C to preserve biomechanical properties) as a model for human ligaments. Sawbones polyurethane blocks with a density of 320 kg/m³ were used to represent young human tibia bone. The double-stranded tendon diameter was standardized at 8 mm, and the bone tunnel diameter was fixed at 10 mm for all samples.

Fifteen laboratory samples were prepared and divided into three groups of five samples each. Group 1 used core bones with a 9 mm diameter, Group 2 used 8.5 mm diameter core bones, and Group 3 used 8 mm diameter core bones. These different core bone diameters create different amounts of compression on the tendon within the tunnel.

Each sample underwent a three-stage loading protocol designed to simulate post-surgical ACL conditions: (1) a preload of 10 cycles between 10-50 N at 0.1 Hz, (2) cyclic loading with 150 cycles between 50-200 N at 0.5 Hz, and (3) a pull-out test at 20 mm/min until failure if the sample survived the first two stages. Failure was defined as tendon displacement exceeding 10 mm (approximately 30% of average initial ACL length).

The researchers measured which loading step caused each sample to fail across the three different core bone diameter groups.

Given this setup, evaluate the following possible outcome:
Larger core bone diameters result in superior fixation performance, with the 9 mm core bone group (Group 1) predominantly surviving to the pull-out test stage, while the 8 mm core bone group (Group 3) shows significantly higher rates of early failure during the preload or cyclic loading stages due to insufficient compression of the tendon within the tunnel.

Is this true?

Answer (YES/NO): NO